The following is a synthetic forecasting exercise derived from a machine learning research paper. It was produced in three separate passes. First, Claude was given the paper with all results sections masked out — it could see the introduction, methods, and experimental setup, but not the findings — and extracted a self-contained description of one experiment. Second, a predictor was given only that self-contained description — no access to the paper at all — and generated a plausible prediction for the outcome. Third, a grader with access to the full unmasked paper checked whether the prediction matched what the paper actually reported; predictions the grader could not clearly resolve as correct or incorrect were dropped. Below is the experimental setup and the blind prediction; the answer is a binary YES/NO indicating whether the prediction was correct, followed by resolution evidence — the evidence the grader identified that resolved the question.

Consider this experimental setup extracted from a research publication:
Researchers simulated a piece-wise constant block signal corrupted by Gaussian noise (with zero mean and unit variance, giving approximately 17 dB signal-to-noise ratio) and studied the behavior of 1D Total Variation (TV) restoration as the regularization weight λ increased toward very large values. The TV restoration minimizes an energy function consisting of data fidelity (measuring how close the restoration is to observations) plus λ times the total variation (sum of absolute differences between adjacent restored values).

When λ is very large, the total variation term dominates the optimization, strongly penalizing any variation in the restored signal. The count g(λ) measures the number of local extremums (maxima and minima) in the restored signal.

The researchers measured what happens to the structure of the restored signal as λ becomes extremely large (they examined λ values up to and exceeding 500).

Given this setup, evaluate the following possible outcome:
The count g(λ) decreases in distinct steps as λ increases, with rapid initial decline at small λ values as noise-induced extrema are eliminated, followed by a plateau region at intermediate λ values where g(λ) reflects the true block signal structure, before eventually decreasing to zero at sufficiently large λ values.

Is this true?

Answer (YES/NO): NO